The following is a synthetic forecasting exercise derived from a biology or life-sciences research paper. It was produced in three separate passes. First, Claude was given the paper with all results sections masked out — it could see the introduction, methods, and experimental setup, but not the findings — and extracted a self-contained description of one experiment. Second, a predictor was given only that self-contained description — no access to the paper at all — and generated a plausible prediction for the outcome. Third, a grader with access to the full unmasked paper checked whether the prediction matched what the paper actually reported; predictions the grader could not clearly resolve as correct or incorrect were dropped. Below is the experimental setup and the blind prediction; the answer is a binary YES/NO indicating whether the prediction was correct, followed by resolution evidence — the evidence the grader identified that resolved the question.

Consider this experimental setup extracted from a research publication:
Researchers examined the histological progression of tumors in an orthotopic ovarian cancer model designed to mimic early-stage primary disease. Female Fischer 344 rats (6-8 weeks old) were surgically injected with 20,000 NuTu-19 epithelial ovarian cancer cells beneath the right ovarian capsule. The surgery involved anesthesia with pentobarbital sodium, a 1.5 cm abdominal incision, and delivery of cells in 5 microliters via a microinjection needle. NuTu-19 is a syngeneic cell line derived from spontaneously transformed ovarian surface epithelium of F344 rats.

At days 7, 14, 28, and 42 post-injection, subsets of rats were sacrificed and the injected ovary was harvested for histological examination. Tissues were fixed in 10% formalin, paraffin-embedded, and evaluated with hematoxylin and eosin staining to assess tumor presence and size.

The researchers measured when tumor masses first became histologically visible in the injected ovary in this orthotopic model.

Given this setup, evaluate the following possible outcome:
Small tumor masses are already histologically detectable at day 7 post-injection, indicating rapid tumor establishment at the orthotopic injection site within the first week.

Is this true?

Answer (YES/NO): YES